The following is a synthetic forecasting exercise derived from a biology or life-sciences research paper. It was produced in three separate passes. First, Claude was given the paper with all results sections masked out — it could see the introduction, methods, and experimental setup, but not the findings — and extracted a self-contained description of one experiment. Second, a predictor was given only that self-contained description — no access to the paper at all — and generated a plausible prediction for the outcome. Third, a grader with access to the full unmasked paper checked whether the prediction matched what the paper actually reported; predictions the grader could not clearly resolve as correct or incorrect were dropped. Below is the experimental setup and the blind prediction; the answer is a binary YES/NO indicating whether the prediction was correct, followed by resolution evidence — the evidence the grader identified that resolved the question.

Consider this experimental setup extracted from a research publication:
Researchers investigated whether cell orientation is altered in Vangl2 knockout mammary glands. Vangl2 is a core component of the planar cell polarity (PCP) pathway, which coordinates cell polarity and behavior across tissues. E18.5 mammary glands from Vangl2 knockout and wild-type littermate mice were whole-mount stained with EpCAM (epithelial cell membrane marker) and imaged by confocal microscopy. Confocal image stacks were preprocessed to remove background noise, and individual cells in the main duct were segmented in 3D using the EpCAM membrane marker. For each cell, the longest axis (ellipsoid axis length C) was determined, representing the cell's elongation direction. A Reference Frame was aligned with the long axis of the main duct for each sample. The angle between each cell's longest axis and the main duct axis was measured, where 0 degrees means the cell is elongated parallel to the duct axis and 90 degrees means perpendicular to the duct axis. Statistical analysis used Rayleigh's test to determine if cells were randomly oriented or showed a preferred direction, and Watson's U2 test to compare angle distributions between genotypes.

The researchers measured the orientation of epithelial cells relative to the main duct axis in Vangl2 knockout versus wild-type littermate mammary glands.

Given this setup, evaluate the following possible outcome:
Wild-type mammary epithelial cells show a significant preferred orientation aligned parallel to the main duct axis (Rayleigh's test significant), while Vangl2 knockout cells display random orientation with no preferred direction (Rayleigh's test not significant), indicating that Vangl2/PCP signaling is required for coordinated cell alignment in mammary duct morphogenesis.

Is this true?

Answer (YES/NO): NO